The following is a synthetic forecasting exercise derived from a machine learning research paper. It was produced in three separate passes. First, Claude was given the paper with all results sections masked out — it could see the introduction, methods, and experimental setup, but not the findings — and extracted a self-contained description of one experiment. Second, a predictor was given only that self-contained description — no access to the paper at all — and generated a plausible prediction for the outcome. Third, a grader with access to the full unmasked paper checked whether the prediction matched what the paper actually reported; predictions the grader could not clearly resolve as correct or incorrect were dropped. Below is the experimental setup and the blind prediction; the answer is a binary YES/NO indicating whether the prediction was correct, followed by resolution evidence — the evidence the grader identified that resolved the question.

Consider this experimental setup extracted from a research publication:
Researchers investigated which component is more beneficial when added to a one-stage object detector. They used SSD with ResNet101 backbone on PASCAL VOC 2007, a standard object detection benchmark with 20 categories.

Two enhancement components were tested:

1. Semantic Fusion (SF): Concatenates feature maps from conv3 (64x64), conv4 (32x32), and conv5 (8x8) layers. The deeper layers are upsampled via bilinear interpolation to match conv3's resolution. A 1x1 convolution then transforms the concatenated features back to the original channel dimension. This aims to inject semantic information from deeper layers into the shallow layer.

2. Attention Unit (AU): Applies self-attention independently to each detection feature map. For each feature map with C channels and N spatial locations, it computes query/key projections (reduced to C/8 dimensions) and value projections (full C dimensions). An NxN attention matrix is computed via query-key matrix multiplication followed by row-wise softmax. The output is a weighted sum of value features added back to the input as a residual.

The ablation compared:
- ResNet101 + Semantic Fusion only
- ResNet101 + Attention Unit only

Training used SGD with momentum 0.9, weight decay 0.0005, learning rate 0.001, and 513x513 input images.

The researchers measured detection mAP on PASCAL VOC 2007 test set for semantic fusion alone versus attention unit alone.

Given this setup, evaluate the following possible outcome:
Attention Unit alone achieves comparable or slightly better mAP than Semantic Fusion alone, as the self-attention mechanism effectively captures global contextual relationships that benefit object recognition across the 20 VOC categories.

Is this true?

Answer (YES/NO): NO